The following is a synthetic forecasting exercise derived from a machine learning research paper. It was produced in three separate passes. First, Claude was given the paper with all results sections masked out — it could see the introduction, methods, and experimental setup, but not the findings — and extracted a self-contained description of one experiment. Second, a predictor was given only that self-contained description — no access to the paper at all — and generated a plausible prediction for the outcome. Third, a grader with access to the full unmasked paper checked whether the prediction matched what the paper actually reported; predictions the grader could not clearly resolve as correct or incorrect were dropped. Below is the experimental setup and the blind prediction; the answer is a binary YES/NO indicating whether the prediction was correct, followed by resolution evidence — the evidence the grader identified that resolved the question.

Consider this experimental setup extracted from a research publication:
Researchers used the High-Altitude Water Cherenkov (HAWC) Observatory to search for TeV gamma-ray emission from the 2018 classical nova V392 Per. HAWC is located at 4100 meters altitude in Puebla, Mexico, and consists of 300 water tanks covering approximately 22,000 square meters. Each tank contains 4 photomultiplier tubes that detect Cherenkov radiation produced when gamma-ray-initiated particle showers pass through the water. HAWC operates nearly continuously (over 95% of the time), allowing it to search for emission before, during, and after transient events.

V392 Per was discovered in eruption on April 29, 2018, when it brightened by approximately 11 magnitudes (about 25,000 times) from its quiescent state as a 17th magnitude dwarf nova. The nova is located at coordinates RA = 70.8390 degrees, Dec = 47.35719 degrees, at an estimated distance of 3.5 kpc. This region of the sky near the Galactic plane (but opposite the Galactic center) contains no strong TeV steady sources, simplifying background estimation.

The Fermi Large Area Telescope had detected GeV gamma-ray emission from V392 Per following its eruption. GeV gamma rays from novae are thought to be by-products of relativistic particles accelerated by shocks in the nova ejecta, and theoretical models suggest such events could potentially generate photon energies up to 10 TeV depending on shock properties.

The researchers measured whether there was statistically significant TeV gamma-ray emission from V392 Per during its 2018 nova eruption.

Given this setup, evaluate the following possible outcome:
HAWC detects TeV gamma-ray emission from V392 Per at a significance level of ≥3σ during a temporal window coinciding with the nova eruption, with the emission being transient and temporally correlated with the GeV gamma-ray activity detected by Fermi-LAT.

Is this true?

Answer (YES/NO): NO